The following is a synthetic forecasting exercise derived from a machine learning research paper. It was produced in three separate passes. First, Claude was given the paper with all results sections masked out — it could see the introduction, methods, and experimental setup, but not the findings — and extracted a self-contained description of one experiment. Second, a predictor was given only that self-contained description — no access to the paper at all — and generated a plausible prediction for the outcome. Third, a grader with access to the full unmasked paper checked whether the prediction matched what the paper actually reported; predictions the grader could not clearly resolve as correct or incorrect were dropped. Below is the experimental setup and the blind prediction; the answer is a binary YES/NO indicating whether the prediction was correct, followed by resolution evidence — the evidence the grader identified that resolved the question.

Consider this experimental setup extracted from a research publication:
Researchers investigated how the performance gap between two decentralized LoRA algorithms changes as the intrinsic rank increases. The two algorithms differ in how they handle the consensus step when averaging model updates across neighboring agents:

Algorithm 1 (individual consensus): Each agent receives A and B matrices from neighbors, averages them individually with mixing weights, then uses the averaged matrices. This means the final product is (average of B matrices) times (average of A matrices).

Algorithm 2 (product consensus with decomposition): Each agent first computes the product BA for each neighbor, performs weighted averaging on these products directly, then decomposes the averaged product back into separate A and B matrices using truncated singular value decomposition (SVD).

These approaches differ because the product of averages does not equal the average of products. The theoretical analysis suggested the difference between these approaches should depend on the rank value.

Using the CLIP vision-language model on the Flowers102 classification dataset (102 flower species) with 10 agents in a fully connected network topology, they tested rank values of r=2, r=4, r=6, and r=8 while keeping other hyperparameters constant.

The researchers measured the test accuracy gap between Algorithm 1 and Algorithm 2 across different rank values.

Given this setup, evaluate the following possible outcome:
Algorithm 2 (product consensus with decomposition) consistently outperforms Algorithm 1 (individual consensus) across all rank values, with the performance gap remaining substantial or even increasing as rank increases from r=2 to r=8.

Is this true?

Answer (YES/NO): NO